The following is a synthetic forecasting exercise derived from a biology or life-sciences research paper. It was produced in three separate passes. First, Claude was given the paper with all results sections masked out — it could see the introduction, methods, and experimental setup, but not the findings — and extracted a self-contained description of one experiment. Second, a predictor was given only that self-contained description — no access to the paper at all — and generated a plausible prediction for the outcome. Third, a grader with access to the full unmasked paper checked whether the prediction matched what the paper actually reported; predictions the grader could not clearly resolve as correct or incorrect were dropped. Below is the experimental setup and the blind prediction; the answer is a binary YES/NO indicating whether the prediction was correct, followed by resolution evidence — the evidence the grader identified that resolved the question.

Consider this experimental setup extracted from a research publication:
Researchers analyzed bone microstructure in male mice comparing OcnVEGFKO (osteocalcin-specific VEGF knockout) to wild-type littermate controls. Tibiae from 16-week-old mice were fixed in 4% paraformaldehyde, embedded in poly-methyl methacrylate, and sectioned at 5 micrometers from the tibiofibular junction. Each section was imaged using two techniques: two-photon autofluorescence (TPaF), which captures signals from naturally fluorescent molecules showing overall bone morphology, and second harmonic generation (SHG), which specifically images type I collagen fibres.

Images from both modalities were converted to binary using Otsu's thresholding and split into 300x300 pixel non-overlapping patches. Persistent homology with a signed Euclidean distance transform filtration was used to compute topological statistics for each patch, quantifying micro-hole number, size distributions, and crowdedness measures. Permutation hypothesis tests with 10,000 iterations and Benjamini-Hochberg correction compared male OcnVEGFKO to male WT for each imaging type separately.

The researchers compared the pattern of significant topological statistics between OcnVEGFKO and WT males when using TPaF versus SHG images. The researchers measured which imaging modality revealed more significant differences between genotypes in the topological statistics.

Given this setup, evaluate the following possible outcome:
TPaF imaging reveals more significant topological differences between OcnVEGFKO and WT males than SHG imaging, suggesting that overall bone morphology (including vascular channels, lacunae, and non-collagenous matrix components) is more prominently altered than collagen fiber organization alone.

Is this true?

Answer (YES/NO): NO